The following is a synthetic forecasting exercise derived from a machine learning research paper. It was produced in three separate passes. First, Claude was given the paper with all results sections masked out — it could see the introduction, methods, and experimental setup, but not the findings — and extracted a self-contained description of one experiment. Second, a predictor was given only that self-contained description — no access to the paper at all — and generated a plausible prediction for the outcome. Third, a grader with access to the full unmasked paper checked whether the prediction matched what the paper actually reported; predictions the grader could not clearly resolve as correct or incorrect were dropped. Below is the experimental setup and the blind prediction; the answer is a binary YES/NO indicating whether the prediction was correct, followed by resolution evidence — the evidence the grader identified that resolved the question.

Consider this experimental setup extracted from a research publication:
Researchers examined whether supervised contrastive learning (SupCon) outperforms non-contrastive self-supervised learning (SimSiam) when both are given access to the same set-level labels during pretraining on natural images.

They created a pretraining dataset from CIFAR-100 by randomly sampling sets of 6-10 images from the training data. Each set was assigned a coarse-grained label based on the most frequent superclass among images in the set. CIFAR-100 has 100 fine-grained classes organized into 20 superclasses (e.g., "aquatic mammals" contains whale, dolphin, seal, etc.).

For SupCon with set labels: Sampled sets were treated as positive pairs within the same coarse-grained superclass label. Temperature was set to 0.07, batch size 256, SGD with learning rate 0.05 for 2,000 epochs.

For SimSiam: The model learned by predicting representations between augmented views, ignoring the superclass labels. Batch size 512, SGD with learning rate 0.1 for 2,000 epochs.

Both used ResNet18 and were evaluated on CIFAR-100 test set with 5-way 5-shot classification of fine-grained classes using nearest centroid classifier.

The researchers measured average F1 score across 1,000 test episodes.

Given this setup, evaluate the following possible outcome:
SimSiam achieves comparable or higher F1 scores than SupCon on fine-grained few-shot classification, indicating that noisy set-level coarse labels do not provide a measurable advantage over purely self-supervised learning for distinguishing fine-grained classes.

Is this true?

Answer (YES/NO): YES